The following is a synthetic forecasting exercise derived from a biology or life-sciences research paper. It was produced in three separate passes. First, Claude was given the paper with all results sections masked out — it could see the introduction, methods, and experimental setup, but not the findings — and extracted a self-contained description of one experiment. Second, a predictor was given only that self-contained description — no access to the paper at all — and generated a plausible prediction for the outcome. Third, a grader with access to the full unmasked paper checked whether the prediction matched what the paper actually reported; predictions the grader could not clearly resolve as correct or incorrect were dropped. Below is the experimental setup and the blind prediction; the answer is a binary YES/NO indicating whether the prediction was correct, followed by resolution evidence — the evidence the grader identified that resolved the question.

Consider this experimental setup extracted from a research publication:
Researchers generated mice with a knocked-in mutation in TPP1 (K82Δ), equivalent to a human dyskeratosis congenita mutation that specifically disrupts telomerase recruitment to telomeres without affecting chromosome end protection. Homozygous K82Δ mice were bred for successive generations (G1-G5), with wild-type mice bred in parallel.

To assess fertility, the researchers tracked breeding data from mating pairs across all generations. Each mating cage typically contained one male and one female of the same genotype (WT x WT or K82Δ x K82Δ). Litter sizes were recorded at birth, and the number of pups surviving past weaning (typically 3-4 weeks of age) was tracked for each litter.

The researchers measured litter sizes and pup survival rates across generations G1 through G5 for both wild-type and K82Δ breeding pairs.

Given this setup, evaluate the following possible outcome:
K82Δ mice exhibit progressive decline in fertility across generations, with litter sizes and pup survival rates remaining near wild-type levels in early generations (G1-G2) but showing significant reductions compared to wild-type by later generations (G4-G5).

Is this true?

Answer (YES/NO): YES